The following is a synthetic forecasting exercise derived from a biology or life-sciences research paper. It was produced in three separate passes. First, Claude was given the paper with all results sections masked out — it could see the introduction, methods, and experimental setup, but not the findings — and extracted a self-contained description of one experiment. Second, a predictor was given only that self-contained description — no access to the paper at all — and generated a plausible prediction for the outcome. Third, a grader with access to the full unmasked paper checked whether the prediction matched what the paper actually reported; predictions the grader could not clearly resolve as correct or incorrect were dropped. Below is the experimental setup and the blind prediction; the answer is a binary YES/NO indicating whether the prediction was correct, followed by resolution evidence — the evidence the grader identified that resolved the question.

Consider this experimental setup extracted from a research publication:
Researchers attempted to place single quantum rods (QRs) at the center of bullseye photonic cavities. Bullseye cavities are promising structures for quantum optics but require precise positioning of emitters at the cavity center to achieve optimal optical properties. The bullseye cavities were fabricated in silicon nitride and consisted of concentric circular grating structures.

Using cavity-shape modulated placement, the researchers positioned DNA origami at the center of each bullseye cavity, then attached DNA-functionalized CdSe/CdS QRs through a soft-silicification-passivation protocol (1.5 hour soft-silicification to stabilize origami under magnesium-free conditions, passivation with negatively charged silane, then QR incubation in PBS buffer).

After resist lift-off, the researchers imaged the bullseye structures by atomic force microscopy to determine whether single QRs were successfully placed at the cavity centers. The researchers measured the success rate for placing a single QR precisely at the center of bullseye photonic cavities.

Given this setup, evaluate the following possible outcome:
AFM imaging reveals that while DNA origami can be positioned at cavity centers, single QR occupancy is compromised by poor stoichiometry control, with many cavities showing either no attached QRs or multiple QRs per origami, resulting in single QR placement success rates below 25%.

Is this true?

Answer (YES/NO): NO